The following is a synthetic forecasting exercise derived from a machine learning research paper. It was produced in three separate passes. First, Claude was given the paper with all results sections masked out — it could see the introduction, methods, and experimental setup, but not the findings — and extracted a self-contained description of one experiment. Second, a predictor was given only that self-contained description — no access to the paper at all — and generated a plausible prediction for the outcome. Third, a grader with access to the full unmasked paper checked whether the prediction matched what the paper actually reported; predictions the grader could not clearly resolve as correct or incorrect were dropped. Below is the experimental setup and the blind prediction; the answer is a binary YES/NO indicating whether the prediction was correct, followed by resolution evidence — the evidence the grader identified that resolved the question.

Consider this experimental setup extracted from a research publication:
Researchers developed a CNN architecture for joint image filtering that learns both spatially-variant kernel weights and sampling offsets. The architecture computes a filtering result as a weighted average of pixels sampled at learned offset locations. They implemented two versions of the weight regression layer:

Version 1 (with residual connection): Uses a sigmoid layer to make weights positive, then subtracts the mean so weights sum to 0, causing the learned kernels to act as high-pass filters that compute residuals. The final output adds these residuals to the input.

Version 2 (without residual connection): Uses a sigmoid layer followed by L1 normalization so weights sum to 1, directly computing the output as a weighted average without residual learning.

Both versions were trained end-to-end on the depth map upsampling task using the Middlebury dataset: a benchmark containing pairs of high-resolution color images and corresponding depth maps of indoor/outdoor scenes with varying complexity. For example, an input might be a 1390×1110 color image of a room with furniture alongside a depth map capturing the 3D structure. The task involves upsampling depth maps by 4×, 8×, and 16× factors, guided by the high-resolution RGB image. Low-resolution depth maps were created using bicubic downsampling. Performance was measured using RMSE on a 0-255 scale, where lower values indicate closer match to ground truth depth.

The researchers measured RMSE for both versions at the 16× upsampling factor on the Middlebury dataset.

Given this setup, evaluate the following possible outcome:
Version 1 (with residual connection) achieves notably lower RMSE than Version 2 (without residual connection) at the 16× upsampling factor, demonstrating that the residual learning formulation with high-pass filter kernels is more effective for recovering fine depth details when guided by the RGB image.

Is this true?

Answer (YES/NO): NO